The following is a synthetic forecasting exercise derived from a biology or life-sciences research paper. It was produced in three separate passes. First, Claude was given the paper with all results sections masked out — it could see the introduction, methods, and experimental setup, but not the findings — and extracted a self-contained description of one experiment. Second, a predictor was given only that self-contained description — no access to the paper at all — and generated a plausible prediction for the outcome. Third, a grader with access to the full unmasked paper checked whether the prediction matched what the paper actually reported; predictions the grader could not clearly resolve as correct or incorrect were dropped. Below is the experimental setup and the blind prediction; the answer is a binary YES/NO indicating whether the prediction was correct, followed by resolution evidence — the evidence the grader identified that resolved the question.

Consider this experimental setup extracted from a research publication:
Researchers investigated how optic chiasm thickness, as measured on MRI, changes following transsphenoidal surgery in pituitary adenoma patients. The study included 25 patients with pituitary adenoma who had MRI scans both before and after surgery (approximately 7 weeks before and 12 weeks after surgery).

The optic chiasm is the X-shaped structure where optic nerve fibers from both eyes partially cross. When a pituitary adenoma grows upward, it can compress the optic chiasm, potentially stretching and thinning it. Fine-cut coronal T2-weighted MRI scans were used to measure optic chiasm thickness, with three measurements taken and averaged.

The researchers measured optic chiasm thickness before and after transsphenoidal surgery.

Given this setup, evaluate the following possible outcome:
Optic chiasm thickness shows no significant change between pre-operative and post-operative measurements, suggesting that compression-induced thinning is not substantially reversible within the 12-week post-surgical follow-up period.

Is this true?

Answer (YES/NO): NO